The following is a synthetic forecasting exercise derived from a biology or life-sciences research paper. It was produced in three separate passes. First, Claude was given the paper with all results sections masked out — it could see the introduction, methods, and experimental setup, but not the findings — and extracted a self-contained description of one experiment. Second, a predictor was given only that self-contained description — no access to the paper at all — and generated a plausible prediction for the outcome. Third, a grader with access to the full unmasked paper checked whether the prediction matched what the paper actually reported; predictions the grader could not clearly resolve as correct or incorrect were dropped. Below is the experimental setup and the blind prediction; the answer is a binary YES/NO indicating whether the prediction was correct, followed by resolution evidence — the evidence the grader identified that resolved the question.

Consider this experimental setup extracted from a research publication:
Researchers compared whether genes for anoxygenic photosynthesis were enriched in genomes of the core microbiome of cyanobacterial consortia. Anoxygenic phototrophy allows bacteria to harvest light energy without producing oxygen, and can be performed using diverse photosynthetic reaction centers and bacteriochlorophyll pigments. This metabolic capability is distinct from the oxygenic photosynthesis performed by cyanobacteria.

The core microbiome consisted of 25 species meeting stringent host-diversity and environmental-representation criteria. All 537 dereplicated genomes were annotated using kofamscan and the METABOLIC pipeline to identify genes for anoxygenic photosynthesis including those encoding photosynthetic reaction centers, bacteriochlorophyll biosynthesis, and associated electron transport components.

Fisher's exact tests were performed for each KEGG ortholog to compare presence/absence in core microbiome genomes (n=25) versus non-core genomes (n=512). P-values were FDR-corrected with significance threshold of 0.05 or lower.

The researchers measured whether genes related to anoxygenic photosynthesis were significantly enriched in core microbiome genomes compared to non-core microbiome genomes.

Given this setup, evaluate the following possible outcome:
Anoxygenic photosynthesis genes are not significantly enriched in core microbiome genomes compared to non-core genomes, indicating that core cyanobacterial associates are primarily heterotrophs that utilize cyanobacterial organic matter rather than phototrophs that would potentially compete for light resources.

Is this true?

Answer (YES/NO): NO